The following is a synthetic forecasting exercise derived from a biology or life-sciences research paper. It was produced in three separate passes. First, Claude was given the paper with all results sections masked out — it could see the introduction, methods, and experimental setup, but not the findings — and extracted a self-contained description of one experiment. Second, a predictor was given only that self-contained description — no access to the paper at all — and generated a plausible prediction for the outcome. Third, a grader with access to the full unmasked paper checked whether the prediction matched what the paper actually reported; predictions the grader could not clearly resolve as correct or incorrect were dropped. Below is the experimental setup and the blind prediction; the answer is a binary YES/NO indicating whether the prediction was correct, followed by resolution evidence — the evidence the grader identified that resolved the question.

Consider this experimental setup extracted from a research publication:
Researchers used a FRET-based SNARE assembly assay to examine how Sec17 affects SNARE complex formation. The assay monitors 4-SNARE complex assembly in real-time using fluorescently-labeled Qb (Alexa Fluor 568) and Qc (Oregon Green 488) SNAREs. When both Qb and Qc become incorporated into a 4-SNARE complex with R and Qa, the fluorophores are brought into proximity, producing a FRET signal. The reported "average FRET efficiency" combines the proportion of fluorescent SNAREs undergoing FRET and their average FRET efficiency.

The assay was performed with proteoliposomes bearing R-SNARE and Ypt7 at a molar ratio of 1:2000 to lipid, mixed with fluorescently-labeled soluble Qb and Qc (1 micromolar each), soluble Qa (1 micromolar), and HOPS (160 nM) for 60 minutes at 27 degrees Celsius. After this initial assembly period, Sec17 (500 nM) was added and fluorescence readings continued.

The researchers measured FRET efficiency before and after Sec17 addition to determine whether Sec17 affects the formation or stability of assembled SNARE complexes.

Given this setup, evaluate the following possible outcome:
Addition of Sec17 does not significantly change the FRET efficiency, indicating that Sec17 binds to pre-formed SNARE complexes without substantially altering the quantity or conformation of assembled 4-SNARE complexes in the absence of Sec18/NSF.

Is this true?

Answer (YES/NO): NO